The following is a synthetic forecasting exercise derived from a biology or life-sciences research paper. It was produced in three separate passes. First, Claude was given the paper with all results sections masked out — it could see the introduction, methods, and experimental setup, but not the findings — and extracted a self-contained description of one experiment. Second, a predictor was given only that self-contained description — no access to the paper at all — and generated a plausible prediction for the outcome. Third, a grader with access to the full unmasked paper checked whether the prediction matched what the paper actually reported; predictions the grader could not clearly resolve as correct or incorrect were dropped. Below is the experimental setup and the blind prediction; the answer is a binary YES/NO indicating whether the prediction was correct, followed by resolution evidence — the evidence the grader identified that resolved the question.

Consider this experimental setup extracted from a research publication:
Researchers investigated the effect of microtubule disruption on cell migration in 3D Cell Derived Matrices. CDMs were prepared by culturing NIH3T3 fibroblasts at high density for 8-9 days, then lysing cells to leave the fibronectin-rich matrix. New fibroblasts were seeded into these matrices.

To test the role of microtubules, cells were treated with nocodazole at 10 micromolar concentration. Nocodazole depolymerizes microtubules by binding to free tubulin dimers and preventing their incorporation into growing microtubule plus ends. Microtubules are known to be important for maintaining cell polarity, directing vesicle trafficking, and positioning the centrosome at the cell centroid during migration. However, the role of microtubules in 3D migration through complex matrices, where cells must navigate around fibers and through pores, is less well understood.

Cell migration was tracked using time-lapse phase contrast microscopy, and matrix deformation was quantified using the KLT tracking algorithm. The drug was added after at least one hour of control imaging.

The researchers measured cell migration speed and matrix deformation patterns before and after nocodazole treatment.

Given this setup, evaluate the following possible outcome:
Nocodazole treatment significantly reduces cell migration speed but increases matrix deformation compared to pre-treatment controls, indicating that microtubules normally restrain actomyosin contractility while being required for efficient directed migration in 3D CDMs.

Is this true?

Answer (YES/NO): NO